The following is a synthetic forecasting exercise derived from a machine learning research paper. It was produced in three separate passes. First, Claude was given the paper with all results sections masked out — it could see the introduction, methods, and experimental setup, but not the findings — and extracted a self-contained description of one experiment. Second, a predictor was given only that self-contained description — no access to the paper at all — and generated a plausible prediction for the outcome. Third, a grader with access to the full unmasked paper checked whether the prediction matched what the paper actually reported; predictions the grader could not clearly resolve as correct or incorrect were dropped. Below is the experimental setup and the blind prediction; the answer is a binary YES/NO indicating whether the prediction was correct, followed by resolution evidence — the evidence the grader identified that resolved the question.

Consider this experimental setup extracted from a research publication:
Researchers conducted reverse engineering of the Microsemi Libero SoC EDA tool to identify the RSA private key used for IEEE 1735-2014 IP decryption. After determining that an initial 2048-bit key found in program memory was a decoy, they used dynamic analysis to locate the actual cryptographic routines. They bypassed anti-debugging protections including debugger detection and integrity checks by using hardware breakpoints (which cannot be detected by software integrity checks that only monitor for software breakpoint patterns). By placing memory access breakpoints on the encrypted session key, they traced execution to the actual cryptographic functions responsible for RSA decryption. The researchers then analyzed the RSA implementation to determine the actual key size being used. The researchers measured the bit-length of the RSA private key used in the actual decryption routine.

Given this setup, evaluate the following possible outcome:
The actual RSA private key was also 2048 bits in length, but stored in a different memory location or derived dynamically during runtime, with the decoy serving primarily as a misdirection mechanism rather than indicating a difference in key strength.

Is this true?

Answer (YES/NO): NO